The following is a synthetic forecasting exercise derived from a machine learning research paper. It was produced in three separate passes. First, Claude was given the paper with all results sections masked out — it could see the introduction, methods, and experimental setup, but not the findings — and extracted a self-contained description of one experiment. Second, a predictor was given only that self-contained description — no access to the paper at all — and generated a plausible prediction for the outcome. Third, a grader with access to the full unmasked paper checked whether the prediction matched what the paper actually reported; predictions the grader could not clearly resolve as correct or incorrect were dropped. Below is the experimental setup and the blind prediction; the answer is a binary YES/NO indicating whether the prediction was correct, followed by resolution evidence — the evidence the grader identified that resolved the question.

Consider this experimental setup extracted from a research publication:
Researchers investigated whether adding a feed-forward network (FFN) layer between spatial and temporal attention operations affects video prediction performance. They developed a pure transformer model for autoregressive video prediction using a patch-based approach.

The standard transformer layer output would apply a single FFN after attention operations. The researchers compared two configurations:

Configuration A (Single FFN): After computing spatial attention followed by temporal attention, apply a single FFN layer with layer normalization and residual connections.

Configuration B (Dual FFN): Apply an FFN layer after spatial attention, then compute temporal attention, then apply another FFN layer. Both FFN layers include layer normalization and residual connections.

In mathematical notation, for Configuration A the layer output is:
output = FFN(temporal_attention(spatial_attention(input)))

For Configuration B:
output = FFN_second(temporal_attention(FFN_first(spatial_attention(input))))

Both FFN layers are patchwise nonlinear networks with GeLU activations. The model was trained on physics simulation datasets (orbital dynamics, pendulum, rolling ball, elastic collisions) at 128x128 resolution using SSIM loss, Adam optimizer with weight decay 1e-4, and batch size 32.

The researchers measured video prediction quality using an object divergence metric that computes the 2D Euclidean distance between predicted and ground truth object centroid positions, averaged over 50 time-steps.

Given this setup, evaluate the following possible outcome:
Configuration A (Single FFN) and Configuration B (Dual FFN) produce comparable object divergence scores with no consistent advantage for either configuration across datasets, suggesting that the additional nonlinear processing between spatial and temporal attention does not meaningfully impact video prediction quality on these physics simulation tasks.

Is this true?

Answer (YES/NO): NO